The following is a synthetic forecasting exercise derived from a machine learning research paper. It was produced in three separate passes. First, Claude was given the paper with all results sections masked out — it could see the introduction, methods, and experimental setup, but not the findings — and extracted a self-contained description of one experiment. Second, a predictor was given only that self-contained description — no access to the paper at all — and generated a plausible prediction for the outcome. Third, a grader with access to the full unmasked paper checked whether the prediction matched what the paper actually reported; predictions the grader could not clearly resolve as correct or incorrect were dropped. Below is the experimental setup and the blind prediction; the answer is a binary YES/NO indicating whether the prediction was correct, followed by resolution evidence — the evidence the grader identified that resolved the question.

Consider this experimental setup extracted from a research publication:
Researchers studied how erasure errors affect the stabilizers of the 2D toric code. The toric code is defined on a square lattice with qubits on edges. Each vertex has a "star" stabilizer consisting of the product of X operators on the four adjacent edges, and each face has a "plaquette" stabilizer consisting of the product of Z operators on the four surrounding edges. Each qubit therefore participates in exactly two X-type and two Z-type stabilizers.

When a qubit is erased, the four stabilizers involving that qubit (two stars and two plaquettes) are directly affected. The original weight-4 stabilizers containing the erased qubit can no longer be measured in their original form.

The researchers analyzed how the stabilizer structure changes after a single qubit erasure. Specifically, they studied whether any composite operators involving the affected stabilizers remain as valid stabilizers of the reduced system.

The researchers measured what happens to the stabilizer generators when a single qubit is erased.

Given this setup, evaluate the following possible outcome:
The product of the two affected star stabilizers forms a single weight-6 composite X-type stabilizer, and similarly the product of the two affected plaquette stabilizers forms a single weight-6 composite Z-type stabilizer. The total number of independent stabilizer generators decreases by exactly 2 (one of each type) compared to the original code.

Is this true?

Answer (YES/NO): YES